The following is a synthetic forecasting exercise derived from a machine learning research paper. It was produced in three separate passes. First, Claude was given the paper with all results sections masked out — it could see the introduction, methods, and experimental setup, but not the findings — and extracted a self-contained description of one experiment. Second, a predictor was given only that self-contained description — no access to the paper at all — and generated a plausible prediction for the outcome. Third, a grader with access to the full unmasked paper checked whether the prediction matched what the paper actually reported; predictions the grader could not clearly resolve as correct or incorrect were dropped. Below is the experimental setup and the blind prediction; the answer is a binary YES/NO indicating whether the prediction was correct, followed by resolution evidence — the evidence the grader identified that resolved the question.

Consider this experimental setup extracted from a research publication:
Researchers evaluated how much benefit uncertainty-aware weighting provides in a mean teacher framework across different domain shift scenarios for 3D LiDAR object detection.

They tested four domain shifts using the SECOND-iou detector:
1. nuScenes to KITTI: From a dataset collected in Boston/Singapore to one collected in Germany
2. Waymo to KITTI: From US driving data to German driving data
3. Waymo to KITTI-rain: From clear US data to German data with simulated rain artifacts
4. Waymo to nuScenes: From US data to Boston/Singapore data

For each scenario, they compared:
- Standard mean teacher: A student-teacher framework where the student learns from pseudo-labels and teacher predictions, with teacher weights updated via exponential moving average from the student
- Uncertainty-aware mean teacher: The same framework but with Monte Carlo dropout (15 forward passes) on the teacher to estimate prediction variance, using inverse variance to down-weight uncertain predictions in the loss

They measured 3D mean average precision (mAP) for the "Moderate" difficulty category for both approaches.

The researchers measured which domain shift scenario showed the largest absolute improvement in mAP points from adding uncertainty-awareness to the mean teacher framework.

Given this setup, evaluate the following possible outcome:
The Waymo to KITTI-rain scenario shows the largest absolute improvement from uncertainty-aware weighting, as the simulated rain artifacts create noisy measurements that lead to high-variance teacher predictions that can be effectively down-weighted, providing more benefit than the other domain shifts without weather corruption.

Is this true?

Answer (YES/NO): NO